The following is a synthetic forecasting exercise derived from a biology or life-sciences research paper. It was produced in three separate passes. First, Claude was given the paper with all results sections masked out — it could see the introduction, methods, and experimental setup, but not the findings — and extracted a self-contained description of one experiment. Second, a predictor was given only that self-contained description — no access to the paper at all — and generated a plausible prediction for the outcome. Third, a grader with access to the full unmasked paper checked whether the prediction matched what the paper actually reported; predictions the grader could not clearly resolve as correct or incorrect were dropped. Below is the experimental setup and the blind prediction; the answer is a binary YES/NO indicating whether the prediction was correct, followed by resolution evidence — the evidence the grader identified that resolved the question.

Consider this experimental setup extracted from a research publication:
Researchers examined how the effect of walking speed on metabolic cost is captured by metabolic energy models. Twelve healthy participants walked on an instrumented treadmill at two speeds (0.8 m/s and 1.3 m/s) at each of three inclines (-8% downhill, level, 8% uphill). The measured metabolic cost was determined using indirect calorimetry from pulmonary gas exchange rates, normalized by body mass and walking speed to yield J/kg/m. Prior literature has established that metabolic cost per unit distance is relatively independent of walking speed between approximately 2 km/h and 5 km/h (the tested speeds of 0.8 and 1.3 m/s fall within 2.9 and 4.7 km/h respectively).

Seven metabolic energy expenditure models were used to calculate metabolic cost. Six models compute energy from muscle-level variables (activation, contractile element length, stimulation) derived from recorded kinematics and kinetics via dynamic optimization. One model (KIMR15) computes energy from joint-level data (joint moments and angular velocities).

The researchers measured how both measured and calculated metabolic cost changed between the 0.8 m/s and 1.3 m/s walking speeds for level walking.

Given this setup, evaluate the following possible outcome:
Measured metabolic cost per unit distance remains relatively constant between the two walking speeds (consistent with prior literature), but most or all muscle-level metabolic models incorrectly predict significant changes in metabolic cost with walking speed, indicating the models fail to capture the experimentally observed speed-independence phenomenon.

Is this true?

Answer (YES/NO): NO